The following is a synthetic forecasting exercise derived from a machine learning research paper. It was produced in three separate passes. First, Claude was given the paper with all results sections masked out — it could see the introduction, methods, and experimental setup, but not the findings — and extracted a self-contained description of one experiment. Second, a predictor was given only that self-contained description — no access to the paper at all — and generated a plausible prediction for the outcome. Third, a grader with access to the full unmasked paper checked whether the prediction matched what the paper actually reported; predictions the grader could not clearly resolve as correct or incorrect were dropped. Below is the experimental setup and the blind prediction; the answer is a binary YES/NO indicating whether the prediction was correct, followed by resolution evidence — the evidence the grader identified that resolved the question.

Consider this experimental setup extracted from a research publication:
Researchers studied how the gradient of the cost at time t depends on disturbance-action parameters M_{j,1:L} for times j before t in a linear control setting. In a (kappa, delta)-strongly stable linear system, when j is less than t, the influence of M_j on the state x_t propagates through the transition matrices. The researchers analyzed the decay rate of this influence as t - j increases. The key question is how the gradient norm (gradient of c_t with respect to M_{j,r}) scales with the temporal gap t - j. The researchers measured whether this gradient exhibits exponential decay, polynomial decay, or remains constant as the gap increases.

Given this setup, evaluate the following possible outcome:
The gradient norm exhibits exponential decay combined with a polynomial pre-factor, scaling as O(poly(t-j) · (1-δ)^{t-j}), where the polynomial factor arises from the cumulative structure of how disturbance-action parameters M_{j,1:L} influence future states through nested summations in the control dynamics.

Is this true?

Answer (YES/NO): NO